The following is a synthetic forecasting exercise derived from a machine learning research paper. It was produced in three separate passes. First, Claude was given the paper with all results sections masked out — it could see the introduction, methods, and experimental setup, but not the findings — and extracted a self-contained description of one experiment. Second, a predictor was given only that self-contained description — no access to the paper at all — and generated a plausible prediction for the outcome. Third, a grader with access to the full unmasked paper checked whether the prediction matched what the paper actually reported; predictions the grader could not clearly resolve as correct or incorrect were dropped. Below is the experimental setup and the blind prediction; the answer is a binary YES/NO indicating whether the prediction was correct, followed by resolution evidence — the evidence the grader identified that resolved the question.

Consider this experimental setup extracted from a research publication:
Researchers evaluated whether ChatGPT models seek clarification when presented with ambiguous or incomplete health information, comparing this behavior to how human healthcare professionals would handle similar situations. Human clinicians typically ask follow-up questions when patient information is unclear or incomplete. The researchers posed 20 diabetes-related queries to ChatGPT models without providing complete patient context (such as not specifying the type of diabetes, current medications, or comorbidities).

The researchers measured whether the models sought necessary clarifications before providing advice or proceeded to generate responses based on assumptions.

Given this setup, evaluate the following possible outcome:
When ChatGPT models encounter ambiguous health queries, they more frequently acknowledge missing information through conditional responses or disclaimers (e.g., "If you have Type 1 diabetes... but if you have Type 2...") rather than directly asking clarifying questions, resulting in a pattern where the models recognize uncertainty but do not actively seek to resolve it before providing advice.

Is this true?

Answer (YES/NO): NO